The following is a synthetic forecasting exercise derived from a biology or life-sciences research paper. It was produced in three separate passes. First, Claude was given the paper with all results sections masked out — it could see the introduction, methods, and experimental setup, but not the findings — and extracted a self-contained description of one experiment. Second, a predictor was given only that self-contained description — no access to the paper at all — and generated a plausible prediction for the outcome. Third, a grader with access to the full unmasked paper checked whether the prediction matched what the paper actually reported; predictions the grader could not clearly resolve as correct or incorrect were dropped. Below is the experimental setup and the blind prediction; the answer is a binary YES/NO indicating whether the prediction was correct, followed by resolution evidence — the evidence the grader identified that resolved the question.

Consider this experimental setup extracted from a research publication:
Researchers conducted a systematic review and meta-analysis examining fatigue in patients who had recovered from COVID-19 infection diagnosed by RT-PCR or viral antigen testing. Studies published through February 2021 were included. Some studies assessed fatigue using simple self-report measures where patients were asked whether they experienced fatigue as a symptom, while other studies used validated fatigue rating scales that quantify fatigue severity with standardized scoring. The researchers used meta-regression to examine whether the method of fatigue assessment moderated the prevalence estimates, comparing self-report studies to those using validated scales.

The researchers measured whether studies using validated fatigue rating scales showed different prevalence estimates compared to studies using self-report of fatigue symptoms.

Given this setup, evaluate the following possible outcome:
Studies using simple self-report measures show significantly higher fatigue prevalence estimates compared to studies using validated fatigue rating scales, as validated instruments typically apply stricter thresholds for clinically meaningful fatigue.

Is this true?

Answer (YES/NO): NO